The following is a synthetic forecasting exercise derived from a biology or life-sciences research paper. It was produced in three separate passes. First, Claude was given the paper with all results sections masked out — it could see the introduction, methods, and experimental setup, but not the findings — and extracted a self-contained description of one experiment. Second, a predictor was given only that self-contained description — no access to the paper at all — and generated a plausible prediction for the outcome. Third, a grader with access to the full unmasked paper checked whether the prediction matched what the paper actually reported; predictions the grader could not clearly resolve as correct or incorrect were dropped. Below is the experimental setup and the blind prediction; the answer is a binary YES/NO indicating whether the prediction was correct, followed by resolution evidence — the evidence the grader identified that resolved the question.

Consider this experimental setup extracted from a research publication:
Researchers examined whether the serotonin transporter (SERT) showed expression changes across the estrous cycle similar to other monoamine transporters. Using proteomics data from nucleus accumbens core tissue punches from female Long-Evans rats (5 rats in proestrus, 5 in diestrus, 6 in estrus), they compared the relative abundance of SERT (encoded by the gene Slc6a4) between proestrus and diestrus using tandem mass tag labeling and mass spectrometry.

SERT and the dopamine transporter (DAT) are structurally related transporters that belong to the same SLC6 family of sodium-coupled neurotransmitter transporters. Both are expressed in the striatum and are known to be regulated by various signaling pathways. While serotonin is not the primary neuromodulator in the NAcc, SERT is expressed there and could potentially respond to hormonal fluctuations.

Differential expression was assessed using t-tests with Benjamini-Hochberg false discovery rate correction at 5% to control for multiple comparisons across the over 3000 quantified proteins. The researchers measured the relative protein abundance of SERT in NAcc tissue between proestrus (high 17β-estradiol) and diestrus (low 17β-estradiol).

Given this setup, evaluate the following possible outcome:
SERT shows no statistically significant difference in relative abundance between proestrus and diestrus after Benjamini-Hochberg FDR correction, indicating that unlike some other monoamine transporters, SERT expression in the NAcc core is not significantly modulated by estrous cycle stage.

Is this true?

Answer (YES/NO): NO